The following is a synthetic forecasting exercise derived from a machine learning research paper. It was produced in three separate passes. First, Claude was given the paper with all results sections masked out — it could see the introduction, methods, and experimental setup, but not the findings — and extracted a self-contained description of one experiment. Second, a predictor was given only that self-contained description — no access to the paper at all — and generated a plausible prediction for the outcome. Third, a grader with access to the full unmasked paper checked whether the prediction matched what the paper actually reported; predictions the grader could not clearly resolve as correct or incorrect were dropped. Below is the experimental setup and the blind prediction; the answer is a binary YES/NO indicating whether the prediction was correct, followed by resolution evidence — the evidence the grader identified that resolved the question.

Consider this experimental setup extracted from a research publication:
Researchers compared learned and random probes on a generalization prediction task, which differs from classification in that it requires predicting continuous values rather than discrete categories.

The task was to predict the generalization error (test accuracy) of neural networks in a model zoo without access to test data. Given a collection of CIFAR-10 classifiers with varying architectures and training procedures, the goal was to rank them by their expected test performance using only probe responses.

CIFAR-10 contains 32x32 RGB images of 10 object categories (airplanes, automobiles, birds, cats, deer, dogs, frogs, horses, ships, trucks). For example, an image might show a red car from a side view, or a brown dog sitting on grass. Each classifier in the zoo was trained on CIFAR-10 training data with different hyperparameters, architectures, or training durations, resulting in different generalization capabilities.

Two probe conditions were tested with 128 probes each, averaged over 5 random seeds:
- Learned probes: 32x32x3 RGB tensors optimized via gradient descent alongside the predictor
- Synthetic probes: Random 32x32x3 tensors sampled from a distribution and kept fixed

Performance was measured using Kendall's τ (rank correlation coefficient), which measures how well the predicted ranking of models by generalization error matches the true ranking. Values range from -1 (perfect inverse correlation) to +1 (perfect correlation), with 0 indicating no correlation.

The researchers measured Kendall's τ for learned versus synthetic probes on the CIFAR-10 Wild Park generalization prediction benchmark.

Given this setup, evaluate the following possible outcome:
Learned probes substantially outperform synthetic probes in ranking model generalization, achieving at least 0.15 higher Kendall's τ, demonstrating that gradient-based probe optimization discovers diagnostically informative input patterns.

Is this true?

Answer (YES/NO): NO